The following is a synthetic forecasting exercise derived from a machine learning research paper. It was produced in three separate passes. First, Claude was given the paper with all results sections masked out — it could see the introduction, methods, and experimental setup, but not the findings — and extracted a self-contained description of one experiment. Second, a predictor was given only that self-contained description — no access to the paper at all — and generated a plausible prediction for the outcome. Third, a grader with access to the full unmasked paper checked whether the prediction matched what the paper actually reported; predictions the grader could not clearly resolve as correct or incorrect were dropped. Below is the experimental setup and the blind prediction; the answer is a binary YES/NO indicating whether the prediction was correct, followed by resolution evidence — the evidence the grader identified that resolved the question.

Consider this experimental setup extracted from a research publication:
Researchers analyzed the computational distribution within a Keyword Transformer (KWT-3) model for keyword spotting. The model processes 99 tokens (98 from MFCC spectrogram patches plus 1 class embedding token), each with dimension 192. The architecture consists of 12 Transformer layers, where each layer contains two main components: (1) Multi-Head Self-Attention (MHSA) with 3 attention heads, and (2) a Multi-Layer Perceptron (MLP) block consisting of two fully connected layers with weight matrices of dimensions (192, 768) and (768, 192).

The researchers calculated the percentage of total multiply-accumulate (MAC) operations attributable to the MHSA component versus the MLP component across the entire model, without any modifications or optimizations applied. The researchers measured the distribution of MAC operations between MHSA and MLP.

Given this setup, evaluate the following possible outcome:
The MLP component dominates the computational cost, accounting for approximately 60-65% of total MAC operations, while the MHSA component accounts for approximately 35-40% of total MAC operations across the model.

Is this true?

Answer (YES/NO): YES